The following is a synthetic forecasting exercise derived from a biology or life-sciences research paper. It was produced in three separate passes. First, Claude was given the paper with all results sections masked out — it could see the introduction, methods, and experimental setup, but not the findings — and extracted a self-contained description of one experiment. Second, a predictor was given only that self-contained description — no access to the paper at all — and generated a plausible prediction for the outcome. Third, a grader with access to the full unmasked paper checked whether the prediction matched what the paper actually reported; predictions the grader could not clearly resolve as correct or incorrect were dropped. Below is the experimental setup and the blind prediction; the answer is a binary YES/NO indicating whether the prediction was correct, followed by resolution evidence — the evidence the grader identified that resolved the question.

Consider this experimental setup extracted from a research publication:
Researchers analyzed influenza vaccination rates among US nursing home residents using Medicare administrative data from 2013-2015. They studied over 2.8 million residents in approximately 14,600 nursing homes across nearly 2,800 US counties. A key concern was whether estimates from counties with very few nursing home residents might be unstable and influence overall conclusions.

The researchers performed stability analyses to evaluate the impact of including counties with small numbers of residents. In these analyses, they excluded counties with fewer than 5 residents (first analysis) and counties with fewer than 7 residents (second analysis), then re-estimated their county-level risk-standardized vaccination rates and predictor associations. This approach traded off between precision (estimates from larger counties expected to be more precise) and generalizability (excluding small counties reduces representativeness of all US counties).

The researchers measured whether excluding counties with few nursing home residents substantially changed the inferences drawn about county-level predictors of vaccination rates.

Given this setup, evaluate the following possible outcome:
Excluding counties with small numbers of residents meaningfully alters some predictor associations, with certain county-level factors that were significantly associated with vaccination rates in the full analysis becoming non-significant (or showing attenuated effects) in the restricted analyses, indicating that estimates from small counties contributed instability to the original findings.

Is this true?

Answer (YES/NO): NO